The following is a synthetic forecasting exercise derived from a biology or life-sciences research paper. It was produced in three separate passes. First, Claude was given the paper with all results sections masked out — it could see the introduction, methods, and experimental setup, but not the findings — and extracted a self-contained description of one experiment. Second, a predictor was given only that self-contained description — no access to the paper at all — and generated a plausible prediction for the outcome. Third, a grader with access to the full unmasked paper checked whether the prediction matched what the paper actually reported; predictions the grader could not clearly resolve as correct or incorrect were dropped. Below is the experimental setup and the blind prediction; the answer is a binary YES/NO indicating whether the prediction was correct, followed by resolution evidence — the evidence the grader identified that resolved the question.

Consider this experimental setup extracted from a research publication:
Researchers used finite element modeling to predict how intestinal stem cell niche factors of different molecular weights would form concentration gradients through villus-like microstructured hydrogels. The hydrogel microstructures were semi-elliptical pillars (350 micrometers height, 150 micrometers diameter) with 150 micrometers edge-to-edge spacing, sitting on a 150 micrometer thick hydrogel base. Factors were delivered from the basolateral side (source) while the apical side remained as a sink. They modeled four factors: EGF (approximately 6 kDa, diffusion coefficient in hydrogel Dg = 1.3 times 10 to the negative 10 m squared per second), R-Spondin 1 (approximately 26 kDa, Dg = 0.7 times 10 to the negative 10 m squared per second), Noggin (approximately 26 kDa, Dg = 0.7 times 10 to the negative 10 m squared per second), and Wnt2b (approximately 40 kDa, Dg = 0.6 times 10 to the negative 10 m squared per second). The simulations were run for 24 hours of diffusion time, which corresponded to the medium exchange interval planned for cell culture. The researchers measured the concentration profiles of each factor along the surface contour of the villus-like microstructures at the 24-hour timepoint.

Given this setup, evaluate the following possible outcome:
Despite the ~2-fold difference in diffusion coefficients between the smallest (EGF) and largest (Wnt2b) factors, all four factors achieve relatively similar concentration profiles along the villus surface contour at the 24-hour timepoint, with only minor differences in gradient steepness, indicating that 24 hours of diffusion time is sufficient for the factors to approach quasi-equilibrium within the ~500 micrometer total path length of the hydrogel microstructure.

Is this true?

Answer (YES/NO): NO